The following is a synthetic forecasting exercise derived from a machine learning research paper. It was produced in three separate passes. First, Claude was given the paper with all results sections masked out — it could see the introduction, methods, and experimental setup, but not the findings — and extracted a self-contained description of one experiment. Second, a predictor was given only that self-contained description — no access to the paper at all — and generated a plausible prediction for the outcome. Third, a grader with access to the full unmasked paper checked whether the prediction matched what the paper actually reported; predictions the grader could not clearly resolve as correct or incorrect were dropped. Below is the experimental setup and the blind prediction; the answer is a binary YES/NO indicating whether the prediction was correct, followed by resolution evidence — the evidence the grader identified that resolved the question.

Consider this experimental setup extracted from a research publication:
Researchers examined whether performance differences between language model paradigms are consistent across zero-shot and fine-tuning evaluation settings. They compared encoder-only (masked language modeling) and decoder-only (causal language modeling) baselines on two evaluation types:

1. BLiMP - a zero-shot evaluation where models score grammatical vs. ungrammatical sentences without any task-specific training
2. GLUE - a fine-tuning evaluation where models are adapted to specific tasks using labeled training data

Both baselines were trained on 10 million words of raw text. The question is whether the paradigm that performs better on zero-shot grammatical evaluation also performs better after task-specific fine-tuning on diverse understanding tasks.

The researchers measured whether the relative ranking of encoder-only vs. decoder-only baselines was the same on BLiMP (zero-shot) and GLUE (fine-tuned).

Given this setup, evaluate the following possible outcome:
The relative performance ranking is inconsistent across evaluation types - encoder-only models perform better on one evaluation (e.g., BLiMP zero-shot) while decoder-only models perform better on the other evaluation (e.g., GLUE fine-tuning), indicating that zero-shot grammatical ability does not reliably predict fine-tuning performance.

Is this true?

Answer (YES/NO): NO